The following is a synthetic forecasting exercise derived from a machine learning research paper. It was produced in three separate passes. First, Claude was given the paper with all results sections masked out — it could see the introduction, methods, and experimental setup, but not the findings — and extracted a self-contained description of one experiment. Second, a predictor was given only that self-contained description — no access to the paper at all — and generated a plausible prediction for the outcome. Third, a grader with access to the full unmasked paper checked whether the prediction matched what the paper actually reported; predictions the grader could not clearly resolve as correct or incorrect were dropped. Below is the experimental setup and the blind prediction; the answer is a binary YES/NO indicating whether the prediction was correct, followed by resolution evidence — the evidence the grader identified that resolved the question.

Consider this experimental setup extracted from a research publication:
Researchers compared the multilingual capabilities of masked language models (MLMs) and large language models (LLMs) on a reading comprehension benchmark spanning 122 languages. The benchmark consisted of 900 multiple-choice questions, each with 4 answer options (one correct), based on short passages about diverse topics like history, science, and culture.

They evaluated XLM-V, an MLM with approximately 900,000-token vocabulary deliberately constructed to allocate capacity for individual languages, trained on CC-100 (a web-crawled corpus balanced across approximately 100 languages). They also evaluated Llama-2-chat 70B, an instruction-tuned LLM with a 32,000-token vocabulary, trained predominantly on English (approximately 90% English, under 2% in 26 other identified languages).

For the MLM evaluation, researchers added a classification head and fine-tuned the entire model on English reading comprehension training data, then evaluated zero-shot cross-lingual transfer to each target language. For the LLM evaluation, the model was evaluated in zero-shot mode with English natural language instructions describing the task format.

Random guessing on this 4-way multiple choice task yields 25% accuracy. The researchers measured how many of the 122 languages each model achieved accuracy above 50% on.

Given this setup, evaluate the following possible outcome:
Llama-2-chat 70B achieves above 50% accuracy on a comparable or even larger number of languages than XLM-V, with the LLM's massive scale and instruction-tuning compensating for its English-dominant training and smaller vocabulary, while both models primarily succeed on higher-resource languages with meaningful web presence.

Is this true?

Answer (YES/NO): NO